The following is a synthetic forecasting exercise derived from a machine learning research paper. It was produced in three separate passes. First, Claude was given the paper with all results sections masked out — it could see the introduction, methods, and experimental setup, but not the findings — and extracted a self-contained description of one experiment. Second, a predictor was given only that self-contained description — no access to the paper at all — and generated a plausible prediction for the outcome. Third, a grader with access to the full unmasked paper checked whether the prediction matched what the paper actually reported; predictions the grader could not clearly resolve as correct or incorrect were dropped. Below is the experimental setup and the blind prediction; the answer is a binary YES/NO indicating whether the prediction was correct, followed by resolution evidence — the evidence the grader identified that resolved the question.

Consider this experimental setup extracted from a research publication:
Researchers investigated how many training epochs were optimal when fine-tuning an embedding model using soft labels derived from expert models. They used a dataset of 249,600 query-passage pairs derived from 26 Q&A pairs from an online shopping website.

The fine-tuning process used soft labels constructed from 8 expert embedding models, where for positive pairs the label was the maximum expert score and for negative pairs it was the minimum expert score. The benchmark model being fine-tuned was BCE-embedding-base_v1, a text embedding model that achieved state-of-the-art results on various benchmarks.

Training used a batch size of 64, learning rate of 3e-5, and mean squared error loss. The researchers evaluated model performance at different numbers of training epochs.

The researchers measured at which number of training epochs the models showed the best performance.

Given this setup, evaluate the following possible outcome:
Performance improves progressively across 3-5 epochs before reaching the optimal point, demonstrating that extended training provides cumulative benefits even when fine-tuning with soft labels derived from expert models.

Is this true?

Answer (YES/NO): NO